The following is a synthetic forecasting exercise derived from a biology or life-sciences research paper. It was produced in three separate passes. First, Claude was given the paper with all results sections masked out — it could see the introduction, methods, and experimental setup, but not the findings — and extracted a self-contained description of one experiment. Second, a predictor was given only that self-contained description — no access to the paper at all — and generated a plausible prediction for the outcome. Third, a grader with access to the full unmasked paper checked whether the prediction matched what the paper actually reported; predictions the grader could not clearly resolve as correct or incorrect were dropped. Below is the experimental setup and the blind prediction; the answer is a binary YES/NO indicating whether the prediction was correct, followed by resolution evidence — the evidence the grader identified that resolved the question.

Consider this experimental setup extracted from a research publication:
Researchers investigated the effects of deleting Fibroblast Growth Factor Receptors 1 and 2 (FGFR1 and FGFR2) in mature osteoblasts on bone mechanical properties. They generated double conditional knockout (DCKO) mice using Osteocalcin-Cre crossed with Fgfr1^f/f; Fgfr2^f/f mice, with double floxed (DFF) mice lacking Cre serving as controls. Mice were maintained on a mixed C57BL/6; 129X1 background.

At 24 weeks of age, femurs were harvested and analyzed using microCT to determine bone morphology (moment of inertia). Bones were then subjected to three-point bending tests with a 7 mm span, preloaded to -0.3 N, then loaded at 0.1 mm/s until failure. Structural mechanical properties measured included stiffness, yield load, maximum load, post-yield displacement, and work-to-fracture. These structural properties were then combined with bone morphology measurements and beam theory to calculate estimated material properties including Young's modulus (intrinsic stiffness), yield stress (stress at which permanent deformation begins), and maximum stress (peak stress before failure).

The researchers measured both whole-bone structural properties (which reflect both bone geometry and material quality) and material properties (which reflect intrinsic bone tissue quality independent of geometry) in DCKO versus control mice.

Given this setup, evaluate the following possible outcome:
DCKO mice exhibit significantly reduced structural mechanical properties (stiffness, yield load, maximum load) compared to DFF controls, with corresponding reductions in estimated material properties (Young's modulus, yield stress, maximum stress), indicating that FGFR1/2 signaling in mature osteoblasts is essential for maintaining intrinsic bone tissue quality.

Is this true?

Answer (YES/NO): NO